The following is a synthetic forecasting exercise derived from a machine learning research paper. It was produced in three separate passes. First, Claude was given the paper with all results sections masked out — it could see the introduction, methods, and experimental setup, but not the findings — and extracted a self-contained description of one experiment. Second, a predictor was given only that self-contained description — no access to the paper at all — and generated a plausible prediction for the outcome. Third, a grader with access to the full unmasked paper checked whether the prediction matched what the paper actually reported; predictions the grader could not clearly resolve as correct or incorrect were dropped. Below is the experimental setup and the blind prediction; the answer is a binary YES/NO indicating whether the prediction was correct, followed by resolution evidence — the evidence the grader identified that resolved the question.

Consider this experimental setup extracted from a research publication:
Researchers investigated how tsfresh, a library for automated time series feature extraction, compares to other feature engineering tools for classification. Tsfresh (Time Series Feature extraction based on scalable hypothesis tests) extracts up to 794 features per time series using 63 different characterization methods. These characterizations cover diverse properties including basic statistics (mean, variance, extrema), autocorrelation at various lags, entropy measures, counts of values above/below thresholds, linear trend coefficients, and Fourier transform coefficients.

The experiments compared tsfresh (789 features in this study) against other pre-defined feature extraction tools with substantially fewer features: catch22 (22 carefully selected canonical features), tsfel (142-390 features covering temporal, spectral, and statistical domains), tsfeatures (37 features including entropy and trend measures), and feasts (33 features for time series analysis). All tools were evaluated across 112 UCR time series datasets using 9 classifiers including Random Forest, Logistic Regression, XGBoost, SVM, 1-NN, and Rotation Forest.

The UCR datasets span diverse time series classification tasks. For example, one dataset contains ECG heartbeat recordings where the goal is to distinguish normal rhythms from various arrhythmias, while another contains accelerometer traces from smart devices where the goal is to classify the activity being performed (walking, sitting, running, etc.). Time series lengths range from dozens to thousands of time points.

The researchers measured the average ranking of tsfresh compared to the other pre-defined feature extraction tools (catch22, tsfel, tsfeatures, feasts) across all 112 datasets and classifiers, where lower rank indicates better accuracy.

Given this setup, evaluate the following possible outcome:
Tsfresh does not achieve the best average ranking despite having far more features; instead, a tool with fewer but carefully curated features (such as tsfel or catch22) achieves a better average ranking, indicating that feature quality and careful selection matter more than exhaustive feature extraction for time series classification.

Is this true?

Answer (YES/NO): NO